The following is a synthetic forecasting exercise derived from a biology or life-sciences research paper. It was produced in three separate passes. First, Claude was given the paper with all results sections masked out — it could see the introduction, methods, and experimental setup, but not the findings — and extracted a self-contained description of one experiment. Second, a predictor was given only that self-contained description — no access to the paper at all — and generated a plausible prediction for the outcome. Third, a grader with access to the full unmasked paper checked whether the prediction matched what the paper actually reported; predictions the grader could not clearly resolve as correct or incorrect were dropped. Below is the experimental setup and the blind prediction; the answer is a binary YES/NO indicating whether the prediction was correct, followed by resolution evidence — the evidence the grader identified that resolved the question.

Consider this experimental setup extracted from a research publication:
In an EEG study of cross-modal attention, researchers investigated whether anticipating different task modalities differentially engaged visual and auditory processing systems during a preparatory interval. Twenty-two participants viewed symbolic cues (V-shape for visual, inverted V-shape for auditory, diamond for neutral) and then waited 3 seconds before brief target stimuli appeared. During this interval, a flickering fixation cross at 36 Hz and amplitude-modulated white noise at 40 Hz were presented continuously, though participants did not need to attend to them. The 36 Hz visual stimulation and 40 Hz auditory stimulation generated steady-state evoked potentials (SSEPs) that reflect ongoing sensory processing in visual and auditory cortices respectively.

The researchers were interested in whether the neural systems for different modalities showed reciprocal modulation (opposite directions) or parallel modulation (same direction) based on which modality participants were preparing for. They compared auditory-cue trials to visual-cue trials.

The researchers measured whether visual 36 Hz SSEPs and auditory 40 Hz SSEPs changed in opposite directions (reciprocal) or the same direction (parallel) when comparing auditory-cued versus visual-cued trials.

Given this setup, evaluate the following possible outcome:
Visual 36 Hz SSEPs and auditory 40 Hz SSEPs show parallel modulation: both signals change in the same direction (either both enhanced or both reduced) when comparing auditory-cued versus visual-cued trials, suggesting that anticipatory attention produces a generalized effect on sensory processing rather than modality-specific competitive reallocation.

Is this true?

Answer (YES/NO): YES